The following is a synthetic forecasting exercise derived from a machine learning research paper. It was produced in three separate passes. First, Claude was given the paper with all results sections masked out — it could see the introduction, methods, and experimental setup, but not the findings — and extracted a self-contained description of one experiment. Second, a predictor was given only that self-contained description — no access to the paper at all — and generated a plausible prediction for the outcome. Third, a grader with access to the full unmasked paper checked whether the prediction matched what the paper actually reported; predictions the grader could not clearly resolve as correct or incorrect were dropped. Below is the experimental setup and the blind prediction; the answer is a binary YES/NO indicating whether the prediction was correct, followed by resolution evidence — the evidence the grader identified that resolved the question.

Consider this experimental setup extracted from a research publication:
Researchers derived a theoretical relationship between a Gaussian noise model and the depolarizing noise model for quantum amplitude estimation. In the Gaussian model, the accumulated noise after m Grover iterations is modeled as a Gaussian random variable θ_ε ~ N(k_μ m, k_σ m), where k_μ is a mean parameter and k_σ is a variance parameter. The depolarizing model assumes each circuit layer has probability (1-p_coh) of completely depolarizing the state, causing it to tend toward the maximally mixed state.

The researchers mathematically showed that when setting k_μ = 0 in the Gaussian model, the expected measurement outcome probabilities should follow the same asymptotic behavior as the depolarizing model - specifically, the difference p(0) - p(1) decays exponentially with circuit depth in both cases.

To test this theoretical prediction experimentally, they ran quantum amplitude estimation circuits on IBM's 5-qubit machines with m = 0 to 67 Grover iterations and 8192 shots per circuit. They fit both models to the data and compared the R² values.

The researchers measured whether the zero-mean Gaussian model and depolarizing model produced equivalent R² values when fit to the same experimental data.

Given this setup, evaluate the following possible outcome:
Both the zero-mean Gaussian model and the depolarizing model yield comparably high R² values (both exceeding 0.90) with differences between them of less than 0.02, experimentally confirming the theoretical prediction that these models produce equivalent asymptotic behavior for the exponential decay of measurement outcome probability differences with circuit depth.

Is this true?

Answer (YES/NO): NO